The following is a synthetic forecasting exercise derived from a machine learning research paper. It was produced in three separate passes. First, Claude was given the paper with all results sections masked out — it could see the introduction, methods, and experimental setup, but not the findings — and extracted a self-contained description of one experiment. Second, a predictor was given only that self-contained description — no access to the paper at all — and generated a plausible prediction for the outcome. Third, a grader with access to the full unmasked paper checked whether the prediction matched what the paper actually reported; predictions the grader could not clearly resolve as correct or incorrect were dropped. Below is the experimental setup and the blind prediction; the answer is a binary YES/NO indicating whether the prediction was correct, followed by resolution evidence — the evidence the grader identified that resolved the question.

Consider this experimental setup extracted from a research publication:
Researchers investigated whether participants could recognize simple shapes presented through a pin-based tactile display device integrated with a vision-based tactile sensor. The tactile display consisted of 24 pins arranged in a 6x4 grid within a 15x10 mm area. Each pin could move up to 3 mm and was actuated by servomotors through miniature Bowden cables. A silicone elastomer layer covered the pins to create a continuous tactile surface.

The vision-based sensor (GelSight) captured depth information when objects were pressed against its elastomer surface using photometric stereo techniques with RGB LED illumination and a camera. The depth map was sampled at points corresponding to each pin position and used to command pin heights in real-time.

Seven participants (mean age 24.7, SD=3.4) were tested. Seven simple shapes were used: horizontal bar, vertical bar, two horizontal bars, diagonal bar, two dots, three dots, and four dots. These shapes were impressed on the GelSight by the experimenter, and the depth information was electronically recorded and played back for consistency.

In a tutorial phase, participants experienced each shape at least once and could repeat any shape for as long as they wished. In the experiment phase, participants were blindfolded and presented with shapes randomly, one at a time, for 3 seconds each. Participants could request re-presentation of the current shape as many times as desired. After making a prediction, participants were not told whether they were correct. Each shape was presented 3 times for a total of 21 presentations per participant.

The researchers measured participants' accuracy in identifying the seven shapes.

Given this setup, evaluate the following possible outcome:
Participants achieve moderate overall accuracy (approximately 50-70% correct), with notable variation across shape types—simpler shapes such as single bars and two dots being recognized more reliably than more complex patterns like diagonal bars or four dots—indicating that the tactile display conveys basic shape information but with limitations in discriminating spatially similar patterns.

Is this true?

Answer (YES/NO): NO